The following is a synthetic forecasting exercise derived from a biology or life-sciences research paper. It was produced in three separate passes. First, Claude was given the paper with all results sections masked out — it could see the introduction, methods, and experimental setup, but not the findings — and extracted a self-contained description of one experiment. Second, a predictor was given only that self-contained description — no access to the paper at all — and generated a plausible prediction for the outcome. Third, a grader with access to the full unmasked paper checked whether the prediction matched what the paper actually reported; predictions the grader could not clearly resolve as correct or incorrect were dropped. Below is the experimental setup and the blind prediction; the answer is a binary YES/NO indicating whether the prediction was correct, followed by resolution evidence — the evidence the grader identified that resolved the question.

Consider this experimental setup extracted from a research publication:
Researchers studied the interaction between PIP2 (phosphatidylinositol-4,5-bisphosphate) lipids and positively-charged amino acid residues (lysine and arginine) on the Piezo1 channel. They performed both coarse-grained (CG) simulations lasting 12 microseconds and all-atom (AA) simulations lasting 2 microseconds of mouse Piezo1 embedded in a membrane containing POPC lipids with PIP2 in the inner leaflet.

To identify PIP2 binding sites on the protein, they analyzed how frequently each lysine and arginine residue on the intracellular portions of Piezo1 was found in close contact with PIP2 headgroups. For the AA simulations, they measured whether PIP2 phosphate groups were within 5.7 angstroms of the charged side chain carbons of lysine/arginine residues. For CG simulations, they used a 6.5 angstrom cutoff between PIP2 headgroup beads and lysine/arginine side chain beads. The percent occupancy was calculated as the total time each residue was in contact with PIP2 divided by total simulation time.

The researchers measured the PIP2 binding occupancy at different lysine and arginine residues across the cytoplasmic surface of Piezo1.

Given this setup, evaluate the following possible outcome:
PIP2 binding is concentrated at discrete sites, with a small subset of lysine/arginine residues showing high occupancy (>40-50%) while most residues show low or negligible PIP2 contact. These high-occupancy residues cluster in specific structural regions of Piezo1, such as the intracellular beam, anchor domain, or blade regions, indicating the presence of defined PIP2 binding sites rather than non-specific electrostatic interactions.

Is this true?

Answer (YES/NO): YES